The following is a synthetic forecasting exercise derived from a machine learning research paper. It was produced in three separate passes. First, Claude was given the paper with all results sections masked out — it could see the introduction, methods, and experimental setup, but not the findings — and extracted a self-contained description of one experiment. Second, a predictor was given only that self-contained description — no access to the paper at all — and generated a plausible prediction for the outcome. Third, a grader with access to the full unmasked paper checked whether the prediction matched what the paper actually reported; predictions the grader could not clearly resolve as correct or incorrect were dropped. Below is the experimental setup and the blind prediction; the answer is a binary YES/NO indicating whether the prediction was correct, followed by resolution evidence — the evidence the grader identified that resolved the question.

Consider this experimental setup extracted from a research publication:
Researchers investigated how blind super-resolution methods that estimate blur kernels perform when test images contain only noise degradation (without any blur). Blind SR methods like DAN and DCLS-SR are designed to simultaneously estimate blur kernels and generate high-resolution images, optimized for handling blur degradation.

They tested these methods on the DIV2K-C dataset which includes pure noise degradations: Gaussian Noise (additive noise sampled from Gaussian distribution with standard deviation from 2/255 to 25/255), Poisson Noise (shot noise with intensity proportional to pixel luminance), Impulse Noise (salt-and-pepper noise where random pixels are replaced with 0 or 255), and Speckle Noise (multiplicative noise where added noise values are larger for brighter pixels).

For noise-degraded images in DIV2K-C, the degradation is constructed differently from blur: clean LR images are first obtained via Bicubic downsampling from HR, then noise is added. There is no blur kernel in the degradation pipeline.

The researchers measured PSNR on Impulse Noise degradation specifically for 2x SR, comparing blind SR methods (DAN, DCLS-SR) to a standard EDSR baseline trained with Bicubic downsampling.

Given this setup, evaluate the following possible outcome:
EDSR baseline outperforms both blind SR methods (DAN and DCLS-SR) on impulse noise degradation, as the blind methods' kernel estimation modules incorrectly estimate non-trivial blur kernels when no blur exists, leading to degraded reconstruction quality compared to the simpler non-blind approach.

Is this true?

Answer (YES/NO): YES